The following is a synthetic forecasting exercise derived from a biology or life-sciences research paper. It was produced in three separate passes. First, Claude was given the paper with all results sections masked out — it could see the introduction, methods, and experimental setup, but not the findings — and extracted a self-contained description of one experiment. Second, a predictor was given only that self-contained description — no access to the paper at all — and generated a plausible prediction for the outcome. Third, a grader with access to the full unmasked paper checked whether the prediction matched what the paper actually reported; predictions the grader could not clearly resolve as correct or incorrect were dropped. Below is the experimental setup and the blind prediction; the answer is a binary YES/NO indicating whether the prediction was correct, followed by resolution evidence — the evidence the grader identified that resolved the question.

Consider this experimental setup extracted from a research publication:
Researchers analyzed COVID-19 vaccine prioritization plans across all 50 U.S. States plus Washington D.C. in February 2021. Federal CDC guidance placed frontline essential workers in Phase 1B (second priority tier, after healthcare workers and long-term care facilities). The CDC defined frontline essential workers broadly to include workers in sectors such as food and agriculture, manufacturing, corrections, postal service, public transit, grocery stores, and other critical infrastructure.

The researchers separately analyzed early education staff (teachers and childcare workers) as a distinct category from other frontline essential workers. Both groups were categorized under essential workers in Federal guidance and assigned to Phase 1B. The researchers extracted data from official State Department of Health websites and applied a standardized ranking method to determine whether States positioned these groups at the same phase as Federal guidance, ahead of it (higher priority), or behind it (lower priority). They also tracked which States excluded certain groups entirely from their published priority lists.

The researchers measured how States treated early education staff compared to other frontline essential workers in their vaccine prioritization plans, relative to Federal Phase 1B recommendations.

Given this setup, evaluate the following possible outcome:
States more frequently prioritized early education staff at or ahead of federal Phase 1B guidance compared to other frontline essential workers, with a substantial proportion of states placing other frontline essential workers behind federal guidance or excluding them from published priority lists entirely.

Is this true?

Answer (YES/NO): YES